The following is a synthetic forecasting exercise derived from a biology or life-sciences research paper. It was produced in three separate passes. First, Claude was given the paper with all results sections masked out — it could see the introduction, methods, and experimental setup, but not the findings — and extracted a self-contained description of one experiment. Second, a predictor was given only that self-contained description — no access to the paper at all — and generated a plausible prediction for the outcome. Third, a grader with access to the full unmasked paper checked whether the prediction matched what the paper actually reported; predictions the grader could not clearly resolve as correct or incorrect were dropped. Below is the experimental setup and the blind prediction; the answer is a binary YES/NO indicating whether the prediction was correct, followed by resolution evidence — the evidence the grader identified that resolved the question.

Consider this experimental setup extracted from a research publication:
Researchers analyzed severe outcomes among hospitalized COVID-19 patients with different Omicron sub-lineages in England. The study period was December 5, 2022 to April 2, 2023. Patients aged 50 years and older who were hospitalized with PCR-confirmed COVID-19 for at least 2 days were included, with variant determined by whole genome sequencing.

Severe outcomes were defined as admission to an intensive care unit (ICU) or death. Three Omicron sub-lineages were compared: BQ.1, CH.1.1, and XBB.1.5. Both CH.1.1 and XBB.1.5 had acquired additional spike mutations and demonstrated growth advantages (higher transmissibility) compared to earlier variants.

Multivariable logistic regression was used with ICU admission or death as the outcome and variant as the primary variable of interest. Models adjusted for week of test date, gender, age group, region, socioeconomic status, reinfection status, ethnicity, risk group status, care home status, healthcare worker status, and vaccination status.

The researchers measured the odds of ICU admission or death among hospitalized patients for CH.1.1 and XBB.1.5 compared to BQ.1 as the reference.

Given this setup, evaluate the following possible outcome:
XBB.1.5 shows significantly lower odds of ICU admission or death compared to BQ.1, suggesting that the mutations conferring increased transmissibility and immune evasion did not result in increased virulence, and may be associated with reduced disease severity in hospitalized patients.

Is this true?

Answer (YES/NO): NO